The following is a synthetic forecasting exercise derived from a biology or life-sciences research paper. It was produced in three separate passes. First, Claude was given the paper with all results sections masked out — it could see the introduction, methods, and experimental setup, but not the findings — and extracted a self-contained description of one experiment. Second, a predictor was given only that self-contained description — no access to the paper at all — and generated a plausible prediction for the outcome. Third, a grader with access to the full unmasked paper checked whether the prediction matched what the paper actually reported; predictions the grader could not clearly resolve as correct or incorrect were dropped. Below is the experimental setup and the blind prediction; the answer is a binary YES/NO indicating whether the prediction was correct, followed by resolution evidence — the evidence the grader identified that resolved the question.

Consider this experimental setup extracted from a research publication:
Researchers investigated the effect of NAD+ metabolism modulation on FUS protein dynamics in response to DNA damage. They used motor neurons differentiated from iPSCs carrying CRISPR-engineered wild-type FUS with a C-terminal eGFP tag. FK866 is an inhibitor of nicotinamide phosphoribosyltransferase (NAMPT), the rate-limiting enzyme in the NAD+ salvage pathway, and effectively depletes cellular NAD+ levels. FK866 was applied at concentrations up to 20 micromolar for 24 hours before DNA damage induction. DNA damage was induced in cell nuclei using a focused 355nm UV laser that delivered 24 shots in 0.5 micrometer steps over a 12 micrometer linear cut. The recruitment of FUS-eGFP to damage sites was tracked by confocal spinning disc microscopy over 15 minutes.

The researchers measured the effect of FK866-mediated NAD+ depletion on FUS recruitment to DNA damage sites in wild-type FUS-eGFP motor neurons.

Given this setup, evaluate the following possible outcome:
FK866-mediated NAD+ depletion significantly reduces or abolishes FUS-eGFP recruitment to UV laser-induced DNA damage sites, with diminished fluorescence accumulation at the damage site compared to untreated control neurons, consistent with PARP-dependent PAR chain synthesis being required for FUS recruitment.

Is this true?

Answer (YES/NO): YES